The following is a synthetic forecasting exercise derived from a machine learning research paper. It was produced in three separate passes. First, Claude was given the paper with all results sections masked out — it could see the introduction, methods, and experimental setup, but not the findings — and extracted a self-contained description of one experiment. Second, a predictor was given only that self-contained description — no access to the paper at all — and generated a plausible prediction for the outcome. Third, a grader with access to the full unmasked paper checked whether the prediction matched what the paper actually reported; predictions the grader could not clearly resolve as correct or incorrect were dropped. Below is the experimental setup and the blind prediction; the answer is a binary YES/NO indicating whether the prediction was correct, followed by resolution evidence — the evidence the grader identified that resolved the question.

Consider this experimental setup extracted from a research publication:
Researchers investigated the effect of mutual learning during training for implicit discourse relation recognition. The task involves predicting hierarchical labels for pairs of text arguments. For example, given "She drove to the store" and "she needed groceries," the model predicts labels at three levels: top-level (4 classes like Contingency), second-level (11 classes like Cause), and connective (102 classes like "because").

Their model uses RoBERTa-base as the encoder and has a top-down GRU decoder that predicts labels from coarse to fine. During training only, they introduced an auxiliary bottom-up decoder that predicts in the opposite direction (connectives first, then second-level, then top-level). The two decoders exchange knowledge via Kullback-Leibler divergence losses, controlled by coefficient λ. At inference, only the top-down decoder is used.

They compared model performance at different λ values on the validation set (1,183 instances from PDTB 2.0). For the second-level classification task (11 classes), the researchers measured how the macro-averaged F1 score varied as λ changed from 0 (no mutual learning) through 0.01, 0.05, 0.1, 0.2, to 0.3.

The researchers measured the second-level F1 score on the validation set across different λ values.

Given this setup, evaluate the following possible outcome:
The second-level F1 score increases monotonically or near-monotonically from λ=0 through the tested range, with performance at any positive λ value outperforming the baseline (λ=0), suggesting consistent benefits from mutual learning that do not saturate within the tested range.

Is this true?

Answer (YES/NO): NO